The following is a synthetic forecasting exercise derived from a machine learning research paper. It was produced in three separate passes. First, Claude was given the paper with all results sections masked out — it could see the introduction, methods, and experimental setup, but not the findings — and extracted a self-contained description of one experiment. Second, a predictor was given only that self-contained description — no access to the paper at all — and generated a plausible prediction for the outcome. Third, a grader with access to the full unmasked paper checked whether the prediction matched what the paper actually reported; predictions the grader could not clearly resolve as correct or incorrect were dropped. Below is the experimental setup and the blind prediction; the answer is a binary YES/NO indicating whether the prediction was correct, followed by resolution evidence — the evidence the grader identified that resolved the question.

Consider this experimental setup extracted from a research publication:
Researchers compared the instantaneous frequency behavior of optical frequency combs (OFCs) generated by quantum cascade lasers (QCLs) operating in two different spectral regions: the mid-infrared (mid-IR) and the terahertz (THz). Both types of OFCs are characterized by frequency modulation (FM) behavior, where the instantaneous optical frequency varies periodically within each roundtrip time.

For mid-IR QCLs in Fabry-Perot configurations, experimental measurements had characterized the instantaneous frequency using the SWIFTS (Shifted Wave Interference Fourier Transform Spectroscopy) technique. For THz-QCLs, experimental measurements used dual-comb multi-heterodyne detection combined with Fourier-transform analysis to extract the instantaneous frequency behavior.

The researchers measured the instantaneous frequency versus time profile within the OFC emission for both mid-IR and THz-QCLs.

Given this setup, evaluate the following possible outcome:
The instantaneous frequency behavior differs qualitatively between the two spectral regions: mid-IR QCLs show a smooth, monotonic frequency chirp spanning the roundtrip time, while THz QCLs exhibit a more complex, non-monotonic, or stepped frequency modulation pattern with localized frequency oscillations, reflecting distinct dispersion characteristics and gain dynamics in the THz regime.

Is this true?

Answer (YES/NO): NO